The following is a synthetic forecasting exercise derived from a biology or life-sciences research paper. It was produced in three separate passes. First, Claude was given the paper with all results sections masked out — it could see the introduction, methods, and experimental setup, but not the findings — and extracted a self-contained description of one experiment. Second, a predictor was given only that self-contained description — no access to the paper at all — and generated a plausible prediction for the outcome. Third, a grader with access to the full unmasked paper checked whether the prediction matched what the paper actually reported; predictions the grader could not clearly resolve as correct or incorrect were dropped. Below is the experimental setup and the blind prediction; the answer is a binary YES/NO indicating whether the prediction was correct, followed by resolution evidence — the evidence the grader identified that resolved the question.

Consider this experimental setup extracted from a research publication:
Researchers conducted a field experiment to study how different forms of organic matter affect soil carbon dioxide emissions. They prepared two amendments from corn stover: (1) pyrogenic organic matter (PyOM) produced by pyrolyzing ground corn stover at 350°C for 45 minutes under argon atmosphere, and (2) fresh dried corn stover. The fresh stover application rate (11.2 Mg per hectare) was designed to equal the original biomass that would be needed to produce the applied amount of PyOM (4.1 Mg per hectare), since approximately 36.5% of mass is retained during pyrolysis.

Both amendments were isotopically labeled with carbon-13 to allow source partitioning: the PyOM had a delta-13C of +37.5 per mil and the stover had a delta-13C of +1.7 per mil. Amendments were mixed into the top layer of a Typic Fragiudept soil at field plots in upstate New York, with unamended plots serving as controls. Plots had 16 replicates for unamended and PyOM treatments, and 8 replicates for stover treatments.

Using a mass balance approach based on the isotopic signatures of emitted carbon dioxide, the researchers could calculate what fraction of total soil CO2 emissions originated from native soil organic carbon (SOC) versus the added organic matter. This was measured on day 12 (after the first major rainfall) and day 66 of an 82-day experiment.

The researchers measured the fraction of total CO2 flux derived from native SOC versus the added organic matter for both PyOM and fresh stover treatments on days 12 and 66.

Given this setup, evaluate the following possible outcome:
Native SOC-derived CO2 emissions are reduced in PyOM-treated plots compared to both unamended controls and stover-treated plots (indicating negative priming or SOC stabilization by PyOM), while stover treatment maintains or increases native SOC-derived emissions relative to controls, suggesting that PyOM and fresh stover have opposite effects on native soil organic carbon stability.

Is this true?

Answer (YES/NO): NO